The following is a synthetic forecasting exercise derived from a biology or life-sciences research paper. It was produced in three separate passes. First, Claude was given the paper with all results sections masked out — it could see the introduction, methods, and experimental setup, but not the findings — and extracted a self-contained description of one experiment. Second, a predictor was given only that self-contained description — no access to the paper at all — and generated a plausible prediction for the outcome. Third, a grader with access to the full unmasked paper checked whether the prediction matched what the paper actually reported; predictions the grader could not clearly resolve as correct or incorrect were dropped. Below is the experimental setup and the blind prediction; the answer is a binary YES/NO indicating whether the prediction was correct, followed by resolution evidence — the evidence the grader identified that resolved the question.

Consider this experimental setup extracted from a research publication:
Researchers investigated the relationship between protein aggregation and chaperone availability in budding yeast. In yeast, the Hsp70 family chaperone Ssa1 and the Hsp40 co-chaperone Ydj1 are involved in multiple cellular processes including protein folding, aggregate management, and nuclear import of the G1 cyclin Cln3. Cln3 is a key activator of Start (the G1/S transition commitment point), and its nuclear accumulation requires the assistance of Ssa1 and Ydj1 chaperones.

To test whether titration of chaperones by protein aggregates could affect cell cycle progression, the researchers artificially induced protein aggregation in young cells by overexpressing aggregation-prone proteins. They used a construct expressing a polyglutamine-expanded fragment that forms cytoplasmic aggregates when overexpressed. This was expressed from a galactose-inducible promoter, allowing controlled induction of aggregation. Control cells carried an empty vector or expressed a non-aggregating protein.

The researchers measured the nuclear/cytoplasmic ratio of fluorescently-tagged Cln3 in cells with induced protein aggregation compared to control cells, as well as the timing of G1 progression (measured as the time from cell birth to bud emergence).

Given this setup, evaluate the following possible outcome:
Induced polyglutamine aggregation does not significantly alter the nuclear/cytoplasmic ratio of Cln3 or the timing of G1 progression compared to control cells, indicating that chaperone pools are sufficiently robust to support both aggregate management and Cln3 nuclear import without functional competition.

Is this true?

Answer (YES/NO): NO